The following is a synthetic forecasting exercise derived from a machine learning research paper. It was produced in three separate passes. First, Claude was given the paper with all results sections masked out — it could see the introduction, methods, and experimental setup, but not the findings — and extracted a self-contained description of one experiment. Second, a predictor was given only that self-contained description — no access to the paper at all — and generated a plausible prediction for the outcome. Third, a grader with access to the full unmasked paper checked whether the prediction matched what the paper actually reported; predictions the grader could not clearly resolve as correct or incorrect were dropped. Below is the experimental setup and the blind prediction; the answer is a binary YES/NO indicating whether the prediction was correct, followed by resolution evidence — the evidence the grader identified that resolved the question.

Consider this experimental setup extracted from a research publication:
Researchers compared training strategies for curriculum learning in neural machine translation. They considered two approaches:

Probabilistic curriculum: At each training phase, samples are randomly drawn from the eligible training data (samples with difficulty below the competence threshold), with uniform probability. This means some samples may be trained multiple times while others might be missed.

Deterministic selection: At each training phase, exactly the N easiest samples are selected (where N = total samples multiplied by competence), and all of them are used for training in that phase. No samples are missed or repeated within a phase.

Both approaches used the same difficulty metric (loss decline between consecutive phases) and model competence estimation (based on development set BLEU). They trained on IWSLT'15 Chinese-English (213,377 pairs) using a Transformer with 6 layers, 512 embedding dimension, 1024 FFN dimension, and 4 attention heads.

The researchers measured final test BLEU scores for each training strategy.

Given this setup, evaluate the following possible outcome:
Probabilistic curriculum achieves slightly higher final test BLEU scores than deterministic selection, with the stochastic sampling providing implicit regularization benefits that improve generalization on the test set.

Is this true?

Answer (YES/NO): NO